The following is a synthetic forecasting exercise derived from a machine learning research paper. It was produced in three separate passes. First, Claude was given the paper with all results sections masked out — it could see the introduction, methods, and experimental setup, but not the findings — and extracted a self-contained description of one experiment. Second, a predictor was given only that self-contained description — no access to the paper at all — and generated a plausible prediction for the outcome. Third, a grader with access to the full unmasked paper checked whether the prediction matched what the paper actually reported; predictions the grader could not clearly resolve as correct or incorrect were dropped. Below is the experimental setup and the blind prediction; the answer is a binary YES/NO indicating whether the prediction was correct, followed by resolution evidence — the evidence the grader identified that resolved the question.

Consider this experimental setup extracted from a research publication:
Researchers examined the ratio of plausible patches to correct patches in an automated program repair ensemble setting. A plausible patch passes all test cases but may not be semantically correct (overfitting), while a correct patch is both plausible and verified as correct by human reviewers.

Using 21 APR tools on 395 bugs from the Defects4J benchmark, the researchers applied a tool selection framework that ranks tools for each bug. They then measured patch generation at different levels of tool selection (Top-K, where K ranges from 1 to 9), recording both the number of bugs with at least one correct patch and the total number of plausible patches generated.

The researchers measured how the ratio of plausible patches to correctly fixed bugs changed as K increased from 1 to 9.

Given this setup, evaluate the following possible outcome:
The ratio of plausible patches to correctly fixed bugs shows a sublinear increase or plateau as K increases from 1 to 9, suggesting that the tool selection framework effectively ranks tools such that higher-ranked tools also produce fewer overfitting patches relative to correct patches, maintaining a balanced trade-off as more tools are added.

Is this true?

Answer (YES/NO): NO